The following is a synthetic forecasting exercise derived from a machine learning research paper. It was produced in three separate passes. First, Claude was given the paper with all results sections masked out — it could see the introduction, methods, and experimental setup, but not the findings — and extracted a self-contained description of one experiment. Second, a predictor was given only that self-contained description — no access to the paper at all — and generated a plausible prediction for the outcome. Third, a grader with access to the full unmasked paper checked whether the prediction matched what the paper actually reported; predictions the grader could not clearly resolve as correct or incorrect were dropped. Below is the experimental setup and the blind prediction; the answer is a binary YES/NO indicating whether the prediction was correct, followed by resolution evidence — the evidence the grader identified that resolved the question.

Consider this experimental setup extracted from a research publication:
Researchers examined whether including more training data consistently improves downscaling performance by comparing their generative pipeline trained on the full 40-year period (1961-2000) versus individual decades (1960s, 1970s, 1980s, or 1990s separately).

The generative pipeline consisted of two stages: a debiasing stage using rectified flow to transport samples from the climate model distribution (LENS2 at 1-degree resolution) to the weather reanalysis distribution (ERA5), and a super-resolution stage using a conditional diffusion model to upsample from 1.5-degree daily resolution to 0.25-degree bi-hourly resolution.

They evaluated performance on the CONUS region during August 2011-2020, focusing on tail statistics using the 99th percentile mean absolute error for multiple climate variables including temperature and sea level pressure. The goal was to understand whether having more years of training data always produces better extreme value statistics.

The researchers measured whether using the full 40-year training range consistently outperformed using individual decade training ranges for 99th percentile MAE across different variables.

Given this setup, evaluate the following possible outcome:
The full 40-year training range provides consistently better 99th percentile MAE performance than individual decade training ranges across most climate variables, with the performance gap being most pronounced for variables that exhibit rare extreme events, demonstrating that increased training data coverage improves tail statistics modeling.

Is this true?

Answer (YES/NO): NO